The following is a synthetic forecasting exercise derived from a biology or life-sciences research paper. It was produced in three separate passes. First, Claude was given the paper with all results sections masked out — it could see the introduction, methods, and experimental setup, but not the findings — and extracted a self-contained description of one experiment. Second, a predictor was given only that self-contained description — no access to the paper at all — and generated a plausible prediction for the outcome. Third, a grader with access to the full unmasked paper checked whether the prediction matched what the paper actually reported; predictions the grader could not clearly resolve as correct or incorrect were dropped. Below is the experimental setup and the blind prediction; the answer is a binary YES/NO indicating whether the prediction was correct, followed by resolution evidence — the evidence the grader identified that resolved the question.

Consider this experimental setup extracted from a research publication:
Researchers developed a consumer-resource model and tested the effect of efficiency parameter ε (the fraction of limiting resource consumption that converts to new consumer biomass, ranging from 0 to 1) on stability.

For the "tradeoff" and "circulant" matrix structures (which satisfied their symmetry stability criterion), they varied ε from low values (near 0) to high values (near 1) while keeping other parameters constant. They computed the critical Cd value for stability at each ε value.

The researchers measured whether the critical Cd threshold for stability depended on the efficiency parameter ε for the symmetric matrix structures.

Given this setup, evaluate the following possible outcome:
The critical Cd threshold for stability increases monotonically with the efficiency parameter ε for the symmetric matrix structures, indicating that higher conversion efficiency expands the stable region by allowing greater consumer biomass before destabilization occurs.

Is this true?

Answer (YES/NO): NO